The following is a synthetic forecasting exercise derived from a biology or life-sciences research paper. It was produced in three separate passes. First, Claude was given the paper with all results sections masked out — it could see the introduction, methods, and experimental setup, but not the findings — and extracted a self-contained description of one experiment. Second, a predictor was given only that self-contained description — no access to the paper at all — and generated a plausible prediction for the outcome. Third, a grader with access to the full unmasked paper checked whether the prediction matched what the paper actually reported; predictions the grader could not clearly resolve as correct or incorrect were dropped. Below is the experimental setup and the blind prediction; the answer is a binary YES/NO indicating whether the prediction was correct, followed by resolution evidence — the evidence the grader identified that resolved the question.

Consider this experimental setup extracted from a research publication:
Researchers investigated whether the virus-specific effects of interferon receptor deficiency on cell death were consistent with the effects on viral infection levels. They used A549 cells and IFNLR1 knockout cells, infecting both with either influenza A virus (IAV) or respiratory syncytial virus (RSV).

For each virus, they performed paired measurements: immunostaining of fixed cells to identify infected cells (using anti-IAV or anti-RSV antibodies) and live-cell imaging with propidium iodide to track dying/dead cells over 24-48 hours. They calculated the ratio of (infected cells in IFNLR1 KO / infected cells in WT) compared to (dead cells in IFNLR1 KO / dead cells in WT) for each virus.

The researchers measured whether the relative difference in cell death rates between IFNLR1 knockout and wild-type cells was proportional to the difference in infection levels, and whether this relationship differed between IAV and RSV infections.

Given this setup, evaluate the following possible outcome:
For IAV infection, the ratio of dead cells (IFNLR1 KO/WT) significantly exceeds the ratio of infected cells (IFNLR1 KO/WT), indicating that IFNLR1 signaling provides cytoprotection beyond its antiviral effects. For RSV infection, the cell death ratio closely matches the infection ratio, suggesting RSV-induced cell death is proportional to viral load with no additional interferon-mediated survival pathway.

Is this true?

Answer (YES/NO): NO